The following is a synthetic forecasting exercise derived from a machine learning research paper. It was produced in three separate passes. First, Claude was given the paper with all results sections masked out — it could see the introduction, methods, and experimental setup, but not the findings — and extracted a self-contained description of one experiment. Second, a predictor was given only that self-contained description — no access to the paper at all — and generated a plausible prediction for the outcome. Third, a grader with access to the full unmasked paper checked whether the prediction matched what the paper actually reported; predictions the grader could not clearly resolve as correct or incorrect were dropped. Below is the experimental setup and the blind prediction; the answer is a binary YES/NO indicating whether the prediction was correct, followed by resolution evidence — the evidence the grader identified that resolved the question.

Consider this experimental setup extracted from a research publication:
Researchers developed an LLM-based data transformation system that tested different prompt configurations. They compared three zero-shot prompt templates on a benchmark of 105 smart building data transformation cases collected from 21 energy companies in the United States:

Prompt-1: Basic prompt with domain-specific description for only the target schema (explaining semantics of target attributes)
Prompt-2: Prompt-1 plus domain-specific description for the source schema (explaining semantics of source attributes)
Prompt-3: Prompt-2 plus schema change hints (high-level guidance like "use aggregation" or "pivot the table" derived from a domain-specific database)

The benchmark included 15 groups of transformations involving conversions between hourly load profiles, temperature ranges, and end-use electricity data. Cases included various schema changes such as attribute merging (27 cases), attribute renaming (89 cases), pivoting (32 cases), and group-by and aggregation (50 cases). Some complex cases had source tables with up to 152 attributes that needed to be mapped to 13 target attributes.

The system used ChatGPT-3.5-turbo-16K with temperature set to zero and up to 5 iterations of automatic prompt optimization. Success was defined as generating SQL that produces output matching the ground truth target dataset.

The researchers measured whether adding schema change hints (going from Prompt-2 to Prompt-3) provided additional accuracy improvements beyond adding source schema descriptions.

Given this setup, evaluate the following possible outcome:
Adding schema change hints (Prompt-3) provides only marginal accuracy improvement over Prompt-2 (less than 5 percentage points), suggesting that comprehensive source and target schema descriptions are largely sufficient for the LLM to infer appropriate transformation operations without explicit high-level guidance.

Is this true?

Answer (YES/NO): NO